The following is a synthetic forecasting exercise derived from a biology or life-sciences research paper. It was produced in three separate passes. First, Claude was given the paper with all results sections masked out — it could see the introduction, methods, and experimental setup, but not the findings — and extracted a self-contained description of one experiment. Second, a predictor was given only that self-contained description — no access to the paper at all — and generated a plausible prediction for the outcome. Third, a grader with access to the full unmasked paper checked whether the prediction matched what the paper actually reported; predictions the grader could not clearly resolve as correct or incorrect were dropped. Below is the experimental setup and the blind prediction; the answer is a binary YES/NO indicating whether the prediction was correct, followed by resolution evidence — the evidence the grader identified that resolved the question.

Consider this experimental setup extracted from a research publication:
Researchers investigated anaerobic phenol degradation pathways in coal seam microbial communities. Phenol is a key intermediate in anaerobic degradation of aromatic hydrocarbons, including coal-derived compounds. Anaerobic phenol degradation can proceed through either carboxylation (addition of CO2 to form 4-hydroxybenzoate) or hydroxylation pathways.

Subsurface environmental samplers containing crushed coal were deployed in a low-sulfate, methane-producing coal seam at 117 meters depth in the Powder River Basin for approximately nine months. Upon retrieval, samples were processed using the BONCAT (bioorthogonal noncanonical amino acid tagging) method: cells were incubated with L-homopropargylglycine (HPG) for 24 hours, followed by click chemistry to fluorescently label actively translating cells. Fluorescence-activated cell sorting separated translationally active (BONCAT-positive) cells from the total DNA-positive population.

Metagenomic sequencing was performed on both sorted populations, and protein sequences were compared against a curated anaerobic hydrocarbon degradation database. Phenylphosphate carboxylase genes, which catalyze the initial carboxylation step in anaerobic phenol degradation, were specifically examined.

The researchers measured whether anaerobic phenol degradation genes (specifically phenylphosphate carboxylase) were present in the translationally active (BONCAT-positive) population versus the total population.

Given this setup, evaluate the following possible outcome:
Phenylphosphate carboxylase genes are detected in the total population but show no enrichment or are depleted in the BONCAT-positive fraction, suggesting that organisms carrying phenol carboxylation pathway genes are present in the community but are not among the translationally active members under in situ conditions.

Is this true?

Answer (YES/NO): NO